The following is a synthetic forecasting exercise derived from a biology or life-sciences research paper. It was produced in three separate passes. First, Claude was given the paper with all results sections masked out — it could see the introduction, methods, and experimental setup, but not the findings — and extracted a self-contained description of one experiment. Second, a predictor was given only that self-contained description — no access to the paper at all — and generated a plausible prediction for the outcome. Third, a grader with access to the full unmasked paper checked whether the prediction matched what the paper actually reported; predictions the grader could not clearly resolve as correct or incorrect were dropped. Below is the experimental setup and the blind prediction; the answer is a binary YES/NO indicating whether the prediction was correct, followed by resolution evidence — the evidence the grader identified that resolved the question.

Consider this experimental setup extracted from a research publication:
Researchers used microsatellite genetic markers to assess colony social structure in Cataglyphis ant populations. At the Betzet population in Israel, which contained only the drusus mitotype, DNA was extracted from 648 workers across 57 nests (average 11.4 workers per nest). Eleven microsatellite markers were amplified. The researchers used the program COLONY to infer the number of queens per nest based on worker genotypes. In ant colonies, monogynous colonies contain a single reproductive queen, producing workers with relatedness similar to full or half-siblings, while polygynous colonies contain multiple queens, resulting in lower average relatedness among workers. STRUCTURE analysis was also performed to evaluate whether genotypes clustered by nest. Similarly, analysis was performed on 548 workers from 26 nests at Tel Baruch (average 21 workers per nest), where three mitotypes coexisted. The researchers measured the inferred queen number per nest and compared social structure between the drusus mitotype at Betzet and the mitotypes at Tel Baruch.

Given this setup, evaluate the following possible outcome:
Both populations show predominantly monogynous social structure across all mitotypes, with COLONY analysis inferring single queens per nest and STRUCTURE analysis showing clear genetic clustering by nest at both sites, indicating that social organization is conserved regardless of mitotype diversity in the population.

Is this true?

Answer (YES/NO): NO